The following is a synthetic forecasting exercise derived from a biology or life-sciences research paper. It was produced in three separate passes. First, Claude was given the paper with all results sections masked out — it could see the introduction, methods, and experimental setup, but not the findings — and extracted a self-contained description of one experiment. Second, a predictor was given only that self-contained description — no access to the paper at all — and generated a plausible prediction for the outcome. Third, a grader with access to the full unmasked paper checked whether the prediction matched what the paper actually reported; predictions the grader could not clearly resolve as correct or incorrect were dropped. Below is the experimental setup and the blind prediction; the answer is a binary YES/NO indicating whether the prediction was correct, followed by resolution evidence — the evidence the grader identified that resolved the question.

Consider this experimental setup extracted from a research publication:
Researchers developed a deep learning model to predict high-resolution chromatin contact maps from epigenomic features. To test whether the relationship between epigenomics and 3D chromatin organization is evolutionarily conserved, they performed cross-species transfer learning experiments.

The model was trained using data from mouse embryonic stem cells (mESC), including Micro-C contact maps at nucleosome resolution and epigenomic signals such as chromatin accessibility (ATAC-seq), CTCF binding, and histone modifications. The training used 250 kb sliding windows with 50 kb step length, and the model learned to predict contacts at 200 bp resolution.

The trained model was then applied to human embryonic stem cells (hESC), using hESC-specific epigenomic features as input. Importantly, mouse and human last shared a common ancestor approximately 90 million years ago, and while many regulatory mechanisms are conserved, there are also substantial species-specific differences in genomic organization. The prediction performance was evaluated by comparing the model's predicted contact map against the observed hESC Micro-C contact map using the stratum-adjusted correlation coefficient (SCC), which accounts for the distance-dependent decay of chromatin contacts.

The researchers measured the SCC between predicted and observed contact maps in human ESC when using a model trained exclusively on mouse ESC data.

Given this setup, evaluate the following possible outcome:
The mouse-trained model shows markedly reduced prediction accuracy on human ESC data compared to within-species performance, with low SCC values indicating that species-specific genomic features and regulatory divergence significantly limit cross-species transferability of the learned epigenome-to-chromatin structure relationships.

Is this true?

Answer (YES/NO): NO